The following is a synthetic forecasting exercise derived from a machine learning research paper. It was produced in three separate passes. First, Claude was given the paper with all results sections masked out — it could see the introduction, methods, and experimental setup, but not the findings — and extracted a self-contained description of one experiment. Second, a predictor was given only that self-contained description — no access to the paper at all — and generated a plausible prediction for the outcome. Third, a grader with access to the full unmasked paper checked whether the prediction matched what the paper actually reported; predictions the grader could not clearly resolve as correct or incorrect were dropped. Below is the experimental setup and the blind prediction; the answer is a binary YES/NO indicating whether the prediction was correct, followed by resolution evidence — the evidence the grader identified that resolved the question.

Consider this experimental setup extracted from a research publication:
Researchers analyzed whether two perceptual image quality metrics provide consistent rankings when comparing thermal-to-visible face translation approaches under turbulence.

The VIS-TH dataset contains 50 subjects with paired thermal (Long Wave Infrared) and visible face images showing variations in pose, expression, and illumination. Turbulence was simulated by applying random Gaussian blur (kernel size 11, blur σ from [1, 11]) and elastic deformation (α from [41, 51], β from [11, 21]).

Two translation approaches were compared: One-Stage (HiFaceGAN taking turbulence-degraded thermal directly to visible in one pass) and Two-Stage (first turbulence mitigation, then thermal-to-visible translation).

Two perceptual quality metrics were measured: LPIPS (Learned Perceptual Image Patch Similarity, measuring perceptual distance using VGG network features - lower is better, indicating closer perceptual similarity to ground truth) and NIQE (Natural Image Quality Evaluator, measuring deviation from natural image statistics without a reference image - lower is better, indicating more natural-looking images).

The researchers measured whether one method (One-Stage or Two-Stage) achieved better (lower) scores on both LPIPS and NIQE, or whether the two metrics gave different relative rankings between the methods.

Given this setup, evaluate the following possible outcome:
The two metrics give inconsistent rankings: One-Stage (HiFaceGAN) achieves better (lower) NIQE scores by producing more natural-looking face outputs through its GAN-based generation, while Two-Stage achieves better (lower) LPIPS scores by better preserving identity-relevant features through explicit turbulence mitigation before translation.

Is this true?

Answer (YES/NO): NO